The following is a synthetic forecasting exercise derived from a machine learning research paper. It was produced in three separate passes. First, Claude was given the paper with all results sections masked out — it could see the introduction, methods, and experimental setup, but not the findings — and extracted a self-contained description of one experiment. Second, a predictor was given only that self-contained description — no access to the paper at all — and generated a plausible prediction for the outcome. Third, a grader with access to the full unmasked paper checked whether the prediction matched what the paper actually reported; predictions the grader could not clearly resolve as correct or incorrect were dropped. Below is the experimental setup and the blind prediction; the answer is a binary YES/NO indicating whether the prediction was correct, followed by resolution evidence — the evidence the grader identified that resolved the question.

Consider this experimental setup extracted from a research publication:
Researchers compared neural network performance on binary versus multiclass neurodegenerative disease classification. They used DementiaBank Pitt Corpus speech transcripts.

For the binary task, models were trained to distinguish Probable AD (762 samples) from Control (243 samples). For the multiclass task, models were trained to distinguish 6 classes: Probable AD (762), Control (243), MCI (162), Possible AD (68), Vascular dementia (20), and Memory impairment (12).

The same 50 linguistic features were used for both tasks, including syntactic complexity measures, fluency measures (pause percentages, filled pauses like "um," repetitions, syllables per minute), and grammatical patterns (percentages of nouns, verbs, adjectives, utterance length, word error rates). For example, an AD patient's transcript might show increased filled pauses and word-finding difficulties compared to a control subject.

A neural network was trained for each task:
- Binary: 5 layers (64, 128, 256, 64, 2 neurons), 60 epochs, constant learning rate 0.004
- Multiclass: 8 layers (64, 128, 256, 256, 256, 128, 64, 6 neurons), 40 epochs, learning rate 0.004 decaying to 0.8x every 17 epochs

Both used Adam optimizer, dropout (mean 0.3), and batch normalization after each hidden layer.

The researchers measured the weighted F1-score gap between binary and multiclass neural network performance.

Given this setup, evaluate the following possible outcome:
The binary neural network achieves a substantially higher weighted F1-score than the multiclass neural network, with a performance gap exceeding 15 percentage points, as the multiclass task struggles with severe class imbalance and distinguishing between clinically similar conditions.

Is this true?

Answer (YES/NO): YES